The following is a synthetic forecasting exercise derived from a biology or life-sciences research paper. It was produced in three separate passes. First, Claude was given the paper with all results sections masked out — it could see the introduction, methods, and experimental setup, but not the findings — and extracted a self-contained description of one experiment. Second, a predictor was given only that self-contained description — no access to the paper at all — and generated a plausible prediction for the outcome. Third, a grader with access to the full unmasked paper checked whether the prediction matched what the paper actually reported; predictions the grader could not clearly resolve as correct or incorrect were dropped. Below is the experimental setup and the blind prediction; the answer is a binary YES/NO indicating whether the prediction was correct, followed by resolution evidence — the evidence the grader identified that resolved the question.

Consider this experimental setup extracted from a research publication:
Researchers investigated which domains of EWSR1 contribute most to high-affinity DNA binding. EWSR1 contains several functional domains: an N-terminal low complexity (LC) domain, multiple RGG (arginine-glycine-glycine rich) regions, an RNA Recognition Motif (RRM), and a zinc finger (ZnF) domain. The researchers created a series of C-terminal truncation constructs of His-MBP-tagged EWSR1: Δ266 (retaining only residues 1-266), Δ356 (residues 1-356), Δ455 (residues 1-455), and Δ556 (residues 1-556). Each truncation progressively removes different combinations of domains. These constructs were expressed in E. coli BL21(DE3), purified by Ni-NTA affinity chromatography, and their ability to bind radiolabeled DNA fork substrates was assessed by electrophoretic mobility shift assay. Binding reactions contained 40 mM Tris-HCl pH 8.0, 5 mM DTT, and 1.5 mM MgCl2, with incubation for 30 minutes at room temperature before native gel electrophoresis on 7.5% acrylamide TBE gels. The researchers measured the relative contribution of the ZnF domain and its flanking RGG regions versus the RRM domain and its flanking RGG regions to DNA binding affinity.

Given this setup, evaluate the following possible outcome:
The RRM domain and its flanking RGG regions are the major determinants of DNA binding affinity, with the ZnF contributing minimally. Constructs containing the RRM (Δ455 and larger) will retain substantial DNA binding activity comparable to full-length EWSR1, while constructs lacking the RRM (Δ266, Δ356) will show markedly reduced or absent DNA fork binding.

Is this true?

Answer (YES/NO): NO